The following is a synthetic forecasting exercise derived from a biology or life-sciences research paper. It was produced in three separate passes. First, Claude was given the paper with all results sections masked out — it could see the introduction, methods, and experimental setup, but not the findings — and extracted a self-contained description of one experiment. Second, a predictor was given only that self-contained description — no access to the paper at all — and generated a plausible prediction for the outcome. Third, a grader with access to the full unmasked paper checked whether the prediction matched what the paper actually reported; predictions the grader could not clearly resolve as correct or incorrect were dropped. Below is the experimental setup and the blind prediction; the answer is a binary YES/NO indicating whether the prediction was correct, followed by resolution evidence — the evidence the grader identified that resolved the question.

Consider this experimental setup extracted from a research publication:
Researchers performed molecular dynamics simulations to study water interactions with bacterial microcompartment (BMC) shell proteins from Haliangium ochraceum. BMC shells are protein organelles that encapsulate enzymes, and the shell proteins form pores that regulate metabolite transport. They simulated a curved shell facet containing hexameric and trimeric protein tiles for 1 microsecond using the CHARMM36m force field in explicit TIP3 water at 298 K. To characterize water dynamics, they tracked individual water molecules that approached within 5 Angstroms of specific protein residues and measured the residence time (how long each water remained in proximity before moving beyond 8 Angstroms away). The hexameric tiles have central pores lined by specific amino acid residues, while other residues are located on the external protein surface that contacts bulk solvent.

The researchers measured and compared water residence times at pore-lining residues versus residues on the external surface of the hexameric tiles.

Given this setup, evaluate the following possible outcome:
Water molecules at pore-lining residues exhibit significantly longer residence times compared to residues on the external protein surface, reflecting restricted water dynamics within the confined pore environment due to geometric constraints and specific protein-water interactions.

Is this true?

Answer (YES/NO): NO